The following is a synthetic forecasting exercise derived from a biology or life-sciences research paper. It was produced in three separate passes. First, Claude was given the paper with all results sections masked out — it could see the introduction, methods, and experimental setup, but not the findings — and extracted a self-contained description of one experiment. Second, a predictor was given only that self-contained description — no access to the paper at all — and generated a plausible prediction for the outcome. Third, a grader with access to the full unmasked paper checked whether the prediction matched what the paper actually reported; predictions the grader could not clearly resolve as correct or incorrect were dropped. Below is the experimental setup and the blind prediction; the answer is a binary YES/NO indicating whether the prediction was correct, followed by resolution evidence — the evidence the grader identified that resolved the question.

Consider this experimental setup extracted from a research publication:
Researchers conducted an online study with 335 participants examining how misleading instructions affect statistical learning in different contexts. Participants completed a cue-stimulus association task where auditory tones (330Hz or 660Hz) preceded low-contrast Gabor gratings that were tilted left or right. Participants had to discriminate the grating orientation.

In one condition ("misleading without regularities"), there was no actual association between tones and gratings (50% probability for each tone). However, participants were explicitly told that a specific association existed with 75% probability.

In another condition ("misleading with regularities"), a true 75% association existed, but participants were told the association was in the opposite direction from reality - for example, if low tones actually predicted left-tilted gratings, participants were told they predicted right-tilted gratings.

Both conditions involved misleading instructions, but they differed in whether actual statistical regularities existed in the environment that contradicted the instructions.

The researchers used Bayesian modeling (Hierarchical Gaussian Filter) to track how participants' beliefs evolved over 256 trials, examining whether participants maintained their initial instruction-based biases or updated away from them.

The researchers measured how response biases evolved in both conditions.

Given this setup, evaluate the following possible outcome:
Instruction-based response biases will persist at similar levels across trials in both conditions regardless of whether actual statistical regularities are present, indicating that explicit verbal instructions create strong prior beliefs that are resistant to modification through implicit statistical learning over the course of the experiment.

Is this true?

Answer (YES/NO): NO